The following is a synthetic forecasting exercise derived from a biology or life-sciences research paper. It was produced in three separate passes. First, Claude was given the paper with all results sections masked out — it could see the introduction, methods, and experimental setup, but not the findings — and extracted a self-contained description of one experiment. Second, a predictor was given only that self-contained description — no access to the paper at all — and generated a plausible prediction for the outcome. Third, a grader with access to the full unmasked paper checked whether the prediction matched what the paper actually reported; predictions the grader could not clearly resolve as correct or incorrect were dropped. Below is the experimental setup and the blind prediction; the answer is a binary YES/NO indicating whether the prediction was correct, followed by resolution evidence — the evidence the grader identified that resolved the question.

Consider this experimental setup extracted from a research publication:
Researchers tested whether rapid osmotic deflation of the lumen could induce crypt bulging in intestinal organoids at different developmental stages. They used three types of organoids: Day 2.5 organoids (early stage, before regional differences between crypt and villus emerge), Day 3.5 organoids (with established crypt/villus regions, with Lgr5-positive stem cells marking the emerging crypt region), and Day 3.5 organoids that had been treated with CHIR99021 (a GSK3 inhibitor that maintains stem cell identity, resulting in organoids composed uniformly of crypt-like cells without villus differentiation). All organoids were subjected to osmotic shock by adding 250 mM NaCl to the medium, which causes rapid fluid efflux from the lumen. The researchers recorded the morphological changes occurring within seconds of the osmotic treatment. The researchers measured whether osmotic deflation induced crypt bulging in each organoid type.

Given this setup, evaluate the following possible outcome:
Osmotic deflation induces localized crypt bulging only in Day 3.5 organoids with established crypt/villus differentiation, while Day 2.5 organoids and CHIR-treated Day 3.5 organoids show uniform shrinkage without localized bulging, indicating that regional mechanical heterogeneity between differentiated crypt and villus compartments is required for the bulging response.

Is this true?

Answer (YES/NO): YES